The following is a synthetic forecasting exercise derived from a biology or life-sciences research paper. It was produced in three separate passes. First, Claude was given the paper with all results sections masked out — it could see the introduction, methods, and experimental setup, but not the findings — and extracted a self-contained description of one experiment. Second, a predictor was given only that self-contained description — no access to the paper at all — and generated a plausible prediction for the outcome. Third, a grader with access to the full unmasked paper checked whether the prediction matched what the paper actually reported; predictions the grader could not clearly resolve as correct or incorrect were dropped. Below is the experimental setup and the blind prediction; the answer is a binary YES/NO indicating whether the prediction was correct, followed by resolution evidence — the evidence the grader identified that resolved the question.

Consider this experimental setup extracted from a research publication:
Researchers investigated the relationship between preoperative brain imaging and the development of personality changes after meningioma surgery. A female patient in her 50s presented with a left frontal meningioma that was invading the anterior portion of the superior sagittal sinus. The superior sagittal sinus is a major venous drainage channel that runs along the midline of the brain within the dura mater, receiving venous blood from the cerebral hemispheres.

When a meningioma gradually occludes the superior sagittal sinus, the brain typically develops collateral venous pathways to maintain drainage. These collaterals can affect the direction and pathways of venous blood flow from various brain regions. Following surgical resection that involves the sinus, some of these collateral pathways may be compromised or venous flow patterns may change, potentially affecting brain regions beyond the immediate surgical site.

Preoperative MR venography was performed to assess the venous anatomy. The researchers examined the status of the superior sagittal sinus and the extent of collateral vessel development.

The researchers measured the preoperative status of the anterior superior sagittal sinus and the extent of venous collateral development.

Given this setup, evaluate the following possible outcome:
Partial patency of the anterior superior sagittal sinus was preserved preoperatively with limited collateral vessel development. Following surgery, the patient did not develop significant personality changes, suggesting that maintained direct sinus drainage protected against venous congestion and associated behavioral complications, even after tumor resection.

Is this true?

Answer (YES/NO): NO